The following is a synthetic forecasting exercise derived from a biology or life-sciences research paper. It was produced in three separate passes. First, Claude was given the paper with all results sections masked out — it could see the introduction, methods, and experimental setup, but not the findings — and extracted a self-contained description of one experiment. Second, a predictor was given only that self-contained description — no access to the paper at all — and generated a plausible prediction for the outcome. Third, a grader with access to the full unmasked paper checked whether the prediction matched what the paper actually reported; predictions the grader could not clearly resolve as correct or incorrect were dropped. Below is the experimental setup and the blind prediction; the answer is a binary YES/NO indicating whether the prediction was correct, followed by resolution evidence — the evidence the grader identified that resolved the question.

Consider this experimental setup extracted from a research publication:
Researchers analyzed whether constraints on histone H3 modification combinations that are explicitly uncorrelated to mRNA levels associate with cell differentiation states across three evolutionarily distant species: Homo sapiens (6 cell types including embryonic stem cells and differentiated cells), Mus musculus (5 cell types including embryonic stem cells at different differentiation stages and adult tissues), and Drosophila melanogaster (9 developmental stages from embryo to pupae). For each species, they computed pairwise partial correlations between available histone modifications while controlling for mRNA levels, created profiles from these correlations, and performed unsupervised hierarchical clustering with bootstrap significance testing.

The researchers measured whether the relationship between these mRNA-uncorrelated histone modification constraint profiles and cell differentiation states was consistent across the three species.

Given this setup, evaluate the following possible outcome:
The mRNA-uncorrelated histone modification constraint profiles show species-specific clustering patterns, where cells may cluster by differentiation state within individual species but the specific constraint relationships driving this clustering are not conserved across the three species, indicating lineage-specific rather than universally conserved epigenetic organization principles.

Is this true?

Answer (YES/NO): NO